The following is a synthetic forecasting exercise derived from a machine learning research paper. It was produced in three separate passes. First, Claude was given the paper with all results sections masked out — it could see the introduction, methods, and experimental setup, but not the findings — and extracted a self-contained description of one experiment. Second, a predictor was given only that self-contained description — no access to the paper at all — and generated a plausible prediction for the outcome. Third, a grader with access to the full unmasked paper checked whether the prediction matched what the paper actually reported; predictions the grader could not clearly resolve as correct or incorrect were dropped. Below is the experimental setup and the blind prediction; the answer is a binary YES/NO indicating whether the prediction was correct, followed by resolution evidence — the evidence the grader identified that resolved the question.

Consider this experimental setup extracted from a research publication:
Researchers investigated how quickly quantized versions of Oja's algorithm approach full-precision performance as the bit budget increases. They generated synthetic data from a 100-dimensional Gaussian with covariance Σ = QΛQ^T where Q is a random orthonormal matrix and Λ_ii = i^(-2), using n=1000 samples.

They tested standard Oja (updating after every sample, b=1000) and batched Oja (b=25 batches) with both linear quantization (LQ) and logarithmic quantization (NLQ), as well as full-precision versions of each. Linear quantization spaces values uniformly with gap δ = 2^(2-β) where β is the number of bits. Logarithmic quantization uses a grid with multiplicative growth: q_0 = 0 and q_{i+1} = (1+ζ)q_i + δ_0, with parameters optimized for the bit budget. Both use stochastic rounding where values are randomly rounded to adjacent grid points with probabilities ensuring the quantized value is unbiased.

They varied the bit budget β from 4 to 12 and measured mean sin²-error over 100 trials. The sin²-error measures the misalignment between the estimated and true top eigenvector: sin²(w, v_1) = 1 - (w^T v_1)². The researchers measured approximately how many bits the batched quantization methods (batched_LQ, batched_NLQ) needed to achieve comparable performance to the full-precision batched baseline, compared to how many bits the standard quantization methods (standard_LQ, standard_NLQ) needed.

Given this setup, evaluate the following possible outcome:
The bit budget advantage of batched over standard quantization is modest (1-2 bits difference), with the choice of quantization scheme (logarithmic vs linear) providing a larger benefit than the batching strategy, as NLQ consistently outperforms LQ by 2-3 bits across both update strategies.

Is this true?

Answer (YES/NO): NO